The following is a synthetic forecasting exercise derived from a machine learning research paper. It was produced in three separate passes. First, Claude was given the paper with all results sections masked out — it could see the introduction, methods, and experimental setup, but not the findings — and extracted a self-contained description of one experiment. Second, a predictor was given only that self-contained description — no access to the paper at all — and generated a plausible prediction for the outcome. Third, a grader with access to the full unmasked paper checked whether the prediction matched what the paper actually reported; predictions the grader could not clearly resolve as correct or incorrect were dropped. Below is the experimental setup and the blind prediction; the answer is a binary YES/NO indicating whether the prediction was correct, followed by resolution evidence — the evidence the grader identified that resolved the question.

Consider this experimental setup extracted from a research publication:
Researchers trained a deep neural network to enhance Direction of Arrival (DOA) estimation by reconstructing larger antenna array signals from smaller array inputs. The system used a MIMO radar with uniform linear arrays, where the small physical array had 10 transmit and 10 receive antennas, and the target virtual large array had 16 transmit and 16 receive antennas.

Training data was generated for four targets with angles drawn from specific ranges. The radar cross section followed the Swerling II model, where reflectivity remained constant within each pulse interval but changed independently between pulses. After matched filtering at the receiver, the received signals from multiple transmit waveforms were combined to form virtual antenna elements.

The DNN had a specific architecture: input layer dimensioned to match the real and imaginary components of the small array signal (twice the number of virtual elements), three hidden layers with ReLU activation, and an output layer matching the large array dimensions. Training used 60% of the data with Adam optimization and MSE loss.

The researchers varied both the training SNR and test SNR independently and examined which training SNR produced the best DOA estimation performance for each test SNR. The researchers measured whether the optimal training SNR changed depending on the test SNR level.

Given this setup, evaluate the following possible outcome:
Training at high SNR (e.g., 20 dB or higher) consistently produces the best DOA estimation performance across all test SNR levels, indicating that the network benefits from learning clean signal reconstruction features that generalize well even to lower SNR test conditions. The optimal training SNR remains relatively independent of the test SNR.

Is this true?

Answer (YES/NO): NO